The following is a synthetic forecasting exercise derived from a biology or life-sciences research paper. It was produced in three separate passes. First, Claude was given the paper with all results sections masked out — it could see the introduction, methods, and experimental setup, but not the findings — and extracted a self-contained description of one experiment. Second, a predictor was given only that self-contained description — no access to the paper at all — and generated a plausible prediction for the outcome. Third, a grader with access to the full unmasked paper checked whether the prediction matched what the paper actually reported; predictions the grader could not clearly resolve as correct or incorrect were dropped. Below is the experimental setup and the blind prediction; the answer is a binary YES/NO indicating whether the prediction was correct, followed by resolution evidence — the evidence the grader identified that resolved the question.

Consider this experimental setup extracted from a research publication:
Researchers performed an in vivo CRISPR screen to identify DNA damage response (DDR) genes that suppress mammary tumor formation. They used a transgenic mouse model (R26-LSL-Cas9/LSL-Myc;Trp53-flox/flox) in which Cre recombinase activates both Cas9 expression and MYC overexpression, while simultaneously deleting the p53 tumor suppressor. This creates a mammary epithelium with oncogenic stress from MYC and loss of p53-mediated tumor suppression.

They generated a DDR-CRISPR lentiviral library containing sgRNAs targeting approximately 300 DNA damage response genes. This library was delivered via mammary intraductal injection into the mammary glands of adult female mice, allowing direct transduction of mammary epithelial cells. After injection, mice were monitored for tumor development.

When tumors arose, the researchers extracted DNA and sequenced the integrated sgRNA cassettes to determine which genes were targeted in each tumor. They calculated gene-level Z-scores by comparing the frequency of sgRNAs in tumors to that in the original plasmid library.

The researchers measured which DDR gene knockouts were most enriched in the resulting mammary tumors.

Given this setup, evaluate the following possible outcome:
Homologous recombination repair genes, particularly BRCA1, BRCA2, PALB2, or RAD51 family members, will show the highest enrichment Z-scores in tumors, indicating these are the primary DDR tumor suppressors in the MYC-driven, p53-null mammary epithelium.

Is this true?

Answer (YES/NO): NO